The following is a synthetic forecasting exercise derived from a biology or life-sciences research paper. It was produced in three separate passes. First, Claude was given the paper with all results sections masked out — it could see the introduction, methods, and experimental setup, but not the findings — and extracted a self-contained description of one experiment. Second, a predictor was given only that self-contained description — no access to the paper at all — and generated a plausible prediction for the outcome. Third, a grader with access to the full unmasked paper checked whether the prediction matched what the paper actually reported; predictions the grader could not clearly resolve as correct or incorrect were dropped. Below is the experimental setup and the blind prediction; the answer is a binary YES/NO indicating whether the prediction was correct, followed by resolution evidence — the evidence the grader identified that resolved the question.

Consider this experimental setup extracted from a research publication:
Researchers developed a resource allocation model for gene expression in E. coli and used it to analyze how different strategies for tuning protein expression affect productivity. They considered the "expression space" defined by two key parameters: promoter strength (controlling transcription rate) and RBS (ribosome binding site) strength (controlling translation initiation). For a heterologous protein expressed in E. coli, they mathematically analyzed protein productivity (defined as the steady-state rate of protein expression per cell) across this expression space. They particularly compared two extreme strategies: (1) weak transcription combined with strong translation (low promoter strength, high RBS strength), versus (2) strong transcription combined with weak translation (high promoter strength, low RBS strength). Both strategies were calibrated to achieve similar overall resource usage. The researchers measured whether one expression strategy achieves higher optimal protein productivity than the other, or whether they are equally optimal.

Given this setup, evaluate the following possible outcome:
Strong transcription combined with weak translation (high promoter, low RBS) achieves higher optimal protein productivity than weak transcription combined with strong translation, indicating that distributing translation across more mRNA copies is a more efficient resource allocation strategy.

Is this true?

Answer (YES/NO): NO